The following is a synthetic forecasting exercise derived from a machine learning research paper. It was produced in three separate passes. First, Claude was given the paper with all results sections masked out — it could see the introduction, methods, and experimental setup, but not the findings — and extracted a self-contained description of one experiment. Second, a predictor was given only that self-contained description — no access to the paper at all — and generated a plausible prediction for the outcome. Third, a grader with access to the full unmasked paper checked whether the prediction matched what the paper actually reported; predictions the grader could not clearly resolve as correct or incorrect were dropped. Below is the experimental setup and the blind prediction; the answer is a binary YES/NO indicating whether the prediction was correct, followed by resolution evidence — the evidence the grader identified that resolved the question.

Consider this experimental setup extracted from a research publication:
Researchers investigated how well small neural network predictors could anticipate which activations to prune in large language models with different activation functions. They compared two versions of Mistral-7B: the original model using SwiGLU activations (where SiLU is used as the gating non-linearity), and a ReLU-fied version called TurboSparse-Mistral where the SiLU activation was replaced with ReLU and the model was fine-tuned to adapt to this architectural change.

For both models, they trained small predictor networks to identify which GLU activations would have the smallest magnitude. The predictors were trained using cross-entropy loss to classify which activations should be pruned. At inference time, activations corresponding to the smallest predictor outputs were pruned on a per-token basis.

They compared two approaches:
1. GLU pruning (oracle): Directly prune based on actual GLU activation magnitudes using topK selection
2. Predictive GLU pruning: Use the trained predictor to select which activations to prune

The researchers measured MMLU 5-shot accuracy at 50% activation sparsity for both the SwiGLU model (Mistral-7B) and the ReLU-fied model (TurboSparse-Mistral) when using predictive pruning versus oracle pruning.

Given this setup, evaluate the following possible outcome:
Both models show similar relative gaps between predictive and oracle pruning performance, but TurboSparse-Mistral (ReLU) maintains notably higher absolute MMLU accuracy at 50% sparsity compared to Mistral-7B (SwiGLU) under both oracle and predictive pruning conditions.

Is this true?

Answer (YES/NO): NO